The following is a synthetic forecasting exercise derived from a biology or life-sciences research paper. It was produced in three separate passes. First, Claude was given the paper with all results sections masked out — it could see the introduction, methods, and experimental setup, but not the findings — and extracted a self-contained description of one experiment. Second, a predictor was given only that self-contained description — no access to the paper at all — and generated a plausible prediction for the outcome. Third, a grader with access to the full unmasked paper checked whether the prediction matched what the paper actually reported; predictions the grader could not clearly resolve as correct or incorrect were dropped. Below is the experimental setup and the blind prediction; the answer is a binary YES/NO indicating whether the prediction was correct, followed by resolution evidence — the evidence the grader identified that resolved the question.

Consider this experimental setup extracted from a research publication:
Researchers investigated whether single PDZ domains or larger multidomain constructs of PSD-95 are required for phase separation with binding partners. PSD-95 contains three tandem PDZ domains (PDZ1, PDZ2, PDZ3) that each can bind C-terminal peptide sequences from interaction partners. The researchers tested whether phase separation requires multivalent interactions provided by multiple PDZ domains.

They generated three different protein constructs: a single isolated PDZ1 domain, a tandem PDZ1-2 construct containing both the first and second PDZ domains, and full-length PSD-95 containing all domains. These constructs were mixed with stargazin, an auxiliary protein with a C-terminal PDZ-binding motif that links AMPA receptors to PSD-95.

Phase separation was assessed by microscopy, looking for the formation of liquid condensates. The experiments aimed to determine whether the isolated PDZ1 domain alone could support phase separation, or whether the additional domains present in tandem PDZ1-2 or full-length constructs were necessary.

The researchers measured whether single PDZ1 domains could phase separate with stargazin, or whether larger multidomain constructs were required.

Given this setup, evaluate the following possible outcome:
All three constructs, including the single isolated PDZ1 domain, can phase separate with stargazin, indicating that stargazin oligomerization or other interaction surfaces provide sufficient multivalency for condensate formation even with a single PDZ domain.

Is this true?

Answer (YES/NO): NO